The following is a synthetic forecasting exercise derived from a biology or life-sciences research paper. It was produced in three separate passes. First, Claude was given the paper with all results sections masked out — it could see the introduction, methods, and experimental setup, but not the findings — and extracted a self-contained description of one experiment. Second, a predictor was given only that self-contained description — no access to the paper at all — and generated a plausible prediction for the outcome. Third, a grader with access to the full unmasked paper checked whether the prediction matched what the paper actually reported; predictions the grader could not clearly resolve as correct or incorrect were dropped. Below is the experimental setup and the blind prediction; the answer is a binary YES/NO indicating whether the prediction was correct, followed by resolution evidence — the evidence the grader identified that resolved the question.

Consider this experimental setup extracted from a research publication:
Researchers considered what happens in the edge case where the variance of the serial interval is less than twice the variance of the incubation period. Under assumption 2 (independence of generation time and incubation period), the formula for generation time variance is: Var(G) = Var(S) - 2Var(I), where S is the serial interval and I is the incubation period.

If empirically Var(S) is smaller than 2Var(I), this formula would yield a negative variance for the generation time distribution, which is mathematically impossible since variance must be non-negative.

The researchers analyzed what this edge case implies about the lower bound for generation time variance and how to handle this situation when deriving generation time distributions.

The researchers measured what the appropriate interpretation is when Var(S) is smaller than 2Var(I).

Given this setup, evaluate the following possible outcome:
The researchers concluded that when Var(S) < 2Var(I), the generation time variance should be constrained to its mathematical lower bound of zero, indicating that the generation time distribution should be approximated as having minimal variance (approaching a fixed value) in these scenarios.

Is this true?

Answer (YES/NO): YES